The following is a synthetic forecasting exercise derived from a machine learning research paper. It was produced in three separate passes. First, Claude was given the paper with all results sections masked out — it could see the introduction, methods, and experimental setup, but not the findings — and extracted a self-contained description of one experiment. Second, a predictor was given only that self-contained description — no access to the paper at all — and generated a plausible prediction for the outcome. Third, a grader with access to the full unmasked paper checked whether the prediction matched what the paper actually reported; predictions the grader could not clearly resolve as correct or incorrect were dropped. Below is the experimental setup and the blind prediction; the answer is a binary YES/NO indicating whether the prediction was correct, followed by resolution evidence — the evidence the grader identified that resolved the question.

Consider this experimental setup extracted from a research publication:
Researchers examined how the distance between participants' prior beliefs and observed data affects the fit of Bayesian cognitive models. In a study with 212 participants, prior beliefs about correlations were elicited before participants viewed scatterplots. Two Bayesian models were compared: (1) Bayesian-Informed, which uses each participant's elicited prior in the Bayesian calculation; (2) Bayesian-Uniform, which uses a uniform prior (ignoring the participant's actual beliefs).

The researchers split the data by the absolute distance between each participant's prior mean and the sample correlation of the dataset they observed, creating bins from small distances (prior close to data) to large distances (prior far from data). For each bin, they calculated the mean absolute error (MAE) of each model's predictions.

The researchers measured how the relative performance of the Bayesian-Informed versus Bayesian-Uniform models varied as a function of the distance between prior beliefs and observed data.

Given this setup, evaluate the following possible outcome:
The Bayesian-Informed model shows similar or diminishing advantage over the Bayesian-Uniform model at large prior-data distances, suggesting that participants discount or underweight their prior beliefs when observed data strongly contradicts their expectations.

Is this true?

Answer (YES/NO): YES